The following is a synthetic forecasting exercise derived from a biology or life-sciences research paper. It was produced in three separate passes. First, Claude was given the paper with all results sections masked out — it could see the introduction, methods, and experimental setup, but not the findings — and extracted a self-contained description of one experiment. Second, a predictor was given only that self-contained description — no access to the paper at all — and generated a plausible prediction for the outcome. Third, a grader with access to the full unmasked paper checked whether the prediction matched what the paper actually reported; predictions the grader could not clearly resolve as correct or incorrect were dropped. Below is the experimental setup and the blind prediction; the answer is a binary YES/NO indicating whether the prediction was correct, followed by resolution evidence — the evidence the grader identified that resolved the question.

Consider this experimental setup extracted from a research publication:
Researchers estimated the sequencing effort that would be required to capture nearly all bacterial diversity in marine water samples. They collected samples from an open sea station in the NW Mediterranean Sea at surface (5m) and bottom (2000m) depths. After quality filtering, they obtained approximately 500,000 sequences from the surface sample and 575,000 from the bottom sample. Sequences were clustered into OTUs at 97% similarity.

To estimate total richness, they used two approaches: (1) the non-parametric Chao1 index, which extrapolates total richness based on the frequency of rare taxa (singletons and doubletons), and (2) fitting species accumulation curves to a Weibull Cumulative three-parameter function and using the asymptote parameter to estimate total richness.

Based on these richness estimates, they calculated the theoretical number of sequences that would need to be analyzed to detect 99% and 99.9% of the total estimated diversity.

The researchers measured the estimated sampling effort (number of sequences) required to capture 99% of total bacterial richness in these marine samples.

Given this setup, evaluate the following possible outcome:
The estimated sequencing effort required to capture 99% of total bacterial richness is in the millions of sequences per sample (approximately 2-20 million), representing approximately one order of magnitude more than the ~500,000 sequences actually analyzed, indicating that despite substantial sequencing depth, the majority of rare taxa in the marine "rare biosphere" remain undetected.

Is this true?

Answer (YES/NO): NO